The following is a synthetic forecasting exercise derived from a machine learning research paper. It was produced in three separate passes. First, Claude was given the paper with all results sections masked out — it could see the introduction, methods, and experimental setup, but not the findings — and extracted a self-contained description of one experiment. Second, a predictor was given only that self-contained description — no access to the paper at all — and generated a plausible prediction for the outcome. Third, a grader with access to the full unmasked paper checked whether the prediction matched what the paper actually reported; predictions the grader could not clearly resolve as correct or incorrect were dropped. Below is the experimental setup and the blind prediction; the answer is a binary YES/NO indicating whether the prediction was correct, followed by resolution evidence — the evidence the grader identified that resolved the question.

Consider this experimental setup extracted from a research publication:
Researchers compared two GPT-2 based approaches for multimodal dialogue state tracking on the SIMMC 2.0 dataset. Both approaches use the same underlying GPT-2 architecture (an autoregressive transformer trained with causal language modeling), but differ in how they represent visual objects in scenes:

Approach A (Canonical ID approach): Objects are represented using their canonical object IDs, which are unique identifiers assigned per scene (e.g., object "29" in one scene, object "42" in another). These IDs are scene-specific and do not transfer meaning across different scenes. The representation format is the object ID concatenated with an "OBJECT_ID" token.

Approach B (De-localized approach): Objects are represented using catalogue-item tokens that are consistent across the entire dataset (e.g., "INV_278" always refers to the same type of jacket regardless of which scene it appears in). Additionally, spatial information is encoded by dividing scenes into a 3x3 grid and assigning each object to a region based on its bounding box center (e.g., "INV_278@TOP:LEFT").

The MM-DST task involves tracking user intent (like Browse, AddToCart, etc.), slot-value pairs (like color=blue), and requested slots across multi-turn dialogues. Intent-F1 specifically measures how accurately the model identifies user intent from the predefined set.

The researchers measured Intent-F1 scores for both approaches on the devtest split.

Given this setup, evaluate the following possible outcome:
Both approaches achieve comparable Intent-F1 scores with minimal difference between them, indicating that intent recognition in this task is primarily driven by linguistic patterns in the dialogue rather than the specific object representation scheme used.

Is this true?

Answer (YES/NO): YES